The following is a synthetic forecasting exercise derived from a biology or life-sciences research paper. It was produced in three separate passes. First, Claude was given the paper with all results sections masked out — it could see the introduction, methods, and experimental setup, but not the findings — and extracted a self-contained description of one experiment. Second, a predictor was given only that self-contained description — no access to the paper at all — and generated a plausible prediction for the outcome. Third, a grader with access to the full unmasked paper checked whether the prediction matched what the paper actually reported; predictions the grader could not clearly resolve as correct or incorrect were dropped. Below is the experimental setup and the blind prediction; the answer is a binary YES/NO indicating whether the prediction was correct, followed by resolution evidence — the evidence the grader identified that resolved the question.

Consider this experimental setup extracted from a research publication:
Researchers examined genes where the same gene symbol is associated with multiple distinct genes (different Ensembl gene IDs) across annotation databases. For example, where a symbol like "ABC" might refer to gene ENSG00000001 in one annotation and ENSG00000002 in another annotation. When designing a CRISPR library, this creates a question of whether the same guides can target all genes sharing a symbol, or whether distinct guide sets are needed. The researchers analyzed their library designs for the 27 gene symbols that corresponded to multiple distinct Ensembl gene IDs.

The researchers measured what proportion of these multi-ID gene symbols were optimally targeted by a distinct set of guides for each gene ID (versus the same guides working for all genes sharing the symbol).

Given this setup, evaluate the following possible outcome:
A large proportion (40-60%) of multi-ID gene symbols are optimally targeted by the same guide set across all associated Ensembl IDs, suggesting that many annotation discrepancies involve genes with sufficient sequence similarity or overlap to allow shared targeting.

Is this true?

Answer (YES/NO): NO